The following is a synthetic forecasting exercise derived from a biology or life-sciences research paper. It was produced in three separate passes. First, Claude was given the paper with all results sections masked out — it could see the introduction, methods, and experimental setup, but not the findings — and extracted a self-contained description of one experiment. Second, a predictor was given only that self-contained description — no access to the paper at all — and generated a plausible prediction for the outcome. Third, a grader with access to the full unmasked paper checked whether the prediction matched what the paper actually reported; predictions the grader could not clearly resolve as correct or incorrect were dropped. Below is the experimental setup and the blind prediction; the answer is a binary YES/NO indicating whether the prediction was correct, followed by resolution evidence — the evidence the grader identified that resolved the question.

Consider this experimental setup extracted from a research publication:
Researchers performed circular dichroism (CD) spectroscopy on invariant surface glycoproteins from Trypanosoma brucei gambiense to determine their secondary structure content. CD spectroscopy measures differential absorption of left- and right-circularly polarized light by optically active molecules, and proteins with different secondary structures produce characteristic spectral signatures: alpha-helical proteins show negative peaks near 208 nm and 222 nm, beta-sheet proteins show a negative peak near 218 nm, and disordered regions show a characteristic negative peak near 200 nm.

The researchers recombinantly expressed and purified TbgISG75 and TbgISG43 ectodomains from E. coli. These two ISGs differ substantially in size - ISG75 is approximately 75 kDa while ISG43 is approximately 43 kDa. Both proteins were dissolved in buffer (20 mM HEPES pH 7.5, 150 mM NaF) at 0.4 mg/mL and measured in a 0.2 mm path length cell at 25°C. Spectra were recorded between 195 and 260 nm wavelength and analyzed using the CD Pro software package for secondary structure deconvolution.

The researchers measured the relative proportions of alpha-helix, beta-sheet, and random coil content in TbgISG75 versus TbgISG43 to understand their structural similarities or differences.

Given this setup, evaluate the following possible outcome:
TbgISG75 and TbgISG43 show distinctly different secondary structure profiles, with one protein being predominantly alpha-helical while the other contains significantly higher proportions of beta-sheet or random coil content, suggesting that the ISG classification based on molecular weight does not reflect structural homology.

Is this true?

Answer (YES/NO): NO